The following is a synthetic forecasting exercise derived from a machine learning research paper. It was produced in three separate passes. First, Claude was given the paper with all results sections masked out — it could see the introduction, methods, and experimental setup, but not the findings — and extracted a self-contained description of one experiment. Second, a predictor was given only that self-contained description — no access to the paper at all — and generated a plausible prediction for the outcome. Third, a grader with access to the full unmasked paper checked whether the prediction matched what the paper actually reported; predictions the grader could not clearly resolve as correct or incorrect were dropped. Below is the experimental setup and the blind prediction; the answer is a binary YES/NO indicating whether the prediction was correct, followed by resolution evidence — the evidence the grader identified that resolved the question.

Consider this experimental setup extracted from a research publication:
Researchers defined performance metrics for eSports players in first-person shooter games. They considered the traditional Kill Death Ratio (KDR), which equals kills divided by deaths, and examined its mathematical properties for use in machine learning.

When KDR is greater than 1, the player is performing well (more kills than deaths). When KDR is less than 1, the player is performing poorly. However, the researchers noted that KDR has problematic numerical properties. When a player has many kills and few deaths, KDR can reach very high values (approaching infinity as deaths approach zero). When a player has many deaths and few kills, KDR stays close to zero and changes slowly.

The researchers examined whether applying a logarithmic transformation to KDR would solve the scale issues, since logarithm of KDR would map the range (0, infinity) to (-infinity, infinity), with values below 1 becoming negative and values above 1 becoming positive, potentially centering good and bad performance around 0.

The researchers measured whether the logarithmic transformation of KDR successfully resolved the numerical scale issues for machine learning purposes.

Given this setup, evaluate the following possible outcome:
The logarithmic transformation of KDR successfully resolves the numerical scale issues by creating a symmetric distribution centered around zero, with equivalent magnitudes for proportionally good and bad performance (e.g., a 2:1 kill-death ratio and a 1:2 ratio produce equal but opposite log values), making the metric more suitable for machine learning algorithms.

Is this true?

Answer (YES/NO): NO